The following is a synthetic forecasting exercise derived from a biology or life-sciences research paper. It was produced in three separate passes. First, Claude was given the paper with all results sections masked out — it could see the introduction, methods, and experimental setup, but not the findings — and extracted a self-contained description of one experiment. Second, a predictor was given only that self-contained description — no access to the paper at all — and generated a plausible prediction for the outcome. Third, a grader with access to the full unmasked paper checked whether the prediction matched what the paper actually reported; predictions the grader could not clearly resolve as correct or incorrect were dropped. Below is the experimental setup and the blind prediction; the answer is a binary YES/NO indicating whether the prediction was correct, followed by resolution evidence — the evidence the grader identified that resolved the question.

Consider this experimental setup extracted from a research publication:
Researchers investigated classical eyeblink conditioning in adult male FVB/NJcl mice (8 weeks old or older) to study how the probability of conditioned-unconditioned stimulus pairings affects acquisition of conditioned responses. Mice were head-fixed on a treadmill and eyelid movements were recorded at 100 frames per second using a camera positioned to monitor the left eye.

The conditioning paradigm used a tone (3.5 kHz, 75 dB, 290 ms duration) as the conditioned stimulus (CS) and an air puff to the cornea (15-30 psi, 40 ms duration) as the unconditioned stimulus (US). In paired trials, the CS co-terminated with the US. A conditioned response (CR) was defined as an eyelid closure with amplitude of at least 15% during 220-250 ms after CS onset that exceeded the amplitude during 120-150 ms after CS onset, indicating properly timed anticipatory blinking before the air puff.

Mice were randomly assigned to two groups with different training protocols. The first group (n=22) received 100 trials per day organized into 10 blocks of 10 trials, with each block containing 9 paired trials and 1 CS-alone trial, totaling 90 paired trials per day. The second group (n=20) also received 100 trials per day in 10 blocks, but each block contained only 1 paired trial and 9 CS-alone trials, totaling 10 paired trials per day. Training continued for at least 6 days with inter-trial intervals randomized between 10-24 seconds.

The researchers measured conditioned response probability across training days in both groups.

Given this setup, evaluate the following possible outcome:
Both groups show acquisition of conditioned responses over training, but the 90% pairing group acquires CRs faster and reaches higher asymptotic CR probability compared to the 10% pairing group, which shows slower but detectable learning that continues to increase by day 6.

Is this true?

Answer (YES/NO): YES